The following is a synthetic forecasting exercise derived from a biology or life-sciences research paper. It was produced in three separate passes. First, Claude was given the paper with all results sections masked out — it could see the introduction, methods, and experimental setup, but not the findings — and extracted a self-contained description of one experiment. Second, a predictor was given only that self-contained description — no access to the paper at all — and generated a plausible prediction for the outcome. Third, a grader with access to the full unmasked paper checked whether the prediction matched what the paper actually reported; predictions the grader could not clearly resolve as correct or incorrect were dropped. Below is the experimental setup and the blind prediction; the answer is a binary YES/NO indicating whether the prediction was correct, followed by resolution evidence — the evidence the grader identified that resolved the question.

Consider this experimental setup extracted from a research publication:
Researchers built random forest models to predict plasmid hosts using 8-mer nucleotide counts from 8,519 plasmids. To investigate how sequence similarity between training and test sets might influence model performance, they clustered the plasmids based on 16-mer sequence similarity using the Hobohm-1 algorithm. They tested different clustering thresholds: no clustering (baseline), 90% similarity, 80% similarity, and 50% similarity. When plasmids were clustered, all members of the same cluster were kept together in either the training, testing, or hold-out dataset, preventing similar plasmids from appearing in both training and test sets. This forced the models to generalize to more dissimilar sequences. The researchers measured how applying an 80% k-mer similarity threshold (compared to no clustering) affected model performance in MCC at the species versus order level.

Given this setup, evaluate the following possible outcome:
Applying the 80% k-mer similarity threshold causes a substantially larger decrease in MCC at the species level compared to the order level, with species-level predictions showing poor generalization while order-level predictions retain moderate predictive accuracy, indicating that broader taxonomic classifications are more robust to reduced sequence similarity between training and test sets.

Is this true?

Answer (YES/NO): YES